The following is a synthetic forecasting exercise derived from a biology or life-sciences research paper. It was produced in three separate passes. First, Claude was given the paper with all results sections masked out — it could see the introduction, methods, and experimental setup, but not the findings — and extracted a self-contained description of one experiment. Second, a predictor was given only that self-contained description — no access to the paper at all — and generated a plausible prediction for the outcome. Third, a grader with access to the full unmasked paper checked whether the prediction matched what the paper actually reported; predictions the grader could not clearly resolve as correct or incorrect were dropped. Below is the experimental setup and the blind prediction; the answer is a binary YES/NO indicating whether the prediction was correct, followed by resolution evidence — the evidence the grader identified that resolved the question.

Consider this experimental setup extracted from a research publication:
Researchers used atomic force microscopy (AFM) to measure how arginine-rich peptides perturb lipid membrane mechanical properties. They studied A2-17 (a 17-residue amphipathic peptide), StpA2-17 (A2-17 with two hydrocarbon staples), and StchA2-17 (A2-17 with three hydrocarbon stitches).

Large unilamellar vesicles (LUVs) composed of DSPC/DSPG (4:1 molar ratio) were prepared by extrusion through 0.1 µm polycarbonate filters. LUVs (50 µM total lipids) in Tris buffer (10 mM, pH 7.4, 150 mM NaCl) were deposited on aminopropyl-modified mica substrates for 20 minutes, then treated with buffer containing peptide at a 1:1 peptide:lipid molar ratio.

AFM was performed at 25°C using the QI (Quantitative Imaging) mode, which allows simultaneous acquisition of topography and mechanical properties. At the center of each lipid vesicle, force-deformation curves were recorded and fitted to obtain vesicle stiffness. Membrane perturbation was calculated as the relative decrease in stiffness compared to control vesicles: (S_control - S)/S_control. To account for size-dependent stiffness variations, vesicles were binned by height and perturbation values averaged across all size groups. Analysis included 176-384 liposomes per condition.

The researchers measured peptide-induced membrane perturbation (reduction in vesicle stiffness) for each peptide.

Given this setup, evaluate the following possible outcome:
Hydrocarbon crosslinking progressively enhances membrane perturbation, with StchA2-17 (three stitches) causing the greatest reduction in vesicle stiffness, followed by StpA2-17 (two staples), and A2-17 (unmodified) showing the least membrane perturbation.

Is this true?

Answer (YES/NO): NO